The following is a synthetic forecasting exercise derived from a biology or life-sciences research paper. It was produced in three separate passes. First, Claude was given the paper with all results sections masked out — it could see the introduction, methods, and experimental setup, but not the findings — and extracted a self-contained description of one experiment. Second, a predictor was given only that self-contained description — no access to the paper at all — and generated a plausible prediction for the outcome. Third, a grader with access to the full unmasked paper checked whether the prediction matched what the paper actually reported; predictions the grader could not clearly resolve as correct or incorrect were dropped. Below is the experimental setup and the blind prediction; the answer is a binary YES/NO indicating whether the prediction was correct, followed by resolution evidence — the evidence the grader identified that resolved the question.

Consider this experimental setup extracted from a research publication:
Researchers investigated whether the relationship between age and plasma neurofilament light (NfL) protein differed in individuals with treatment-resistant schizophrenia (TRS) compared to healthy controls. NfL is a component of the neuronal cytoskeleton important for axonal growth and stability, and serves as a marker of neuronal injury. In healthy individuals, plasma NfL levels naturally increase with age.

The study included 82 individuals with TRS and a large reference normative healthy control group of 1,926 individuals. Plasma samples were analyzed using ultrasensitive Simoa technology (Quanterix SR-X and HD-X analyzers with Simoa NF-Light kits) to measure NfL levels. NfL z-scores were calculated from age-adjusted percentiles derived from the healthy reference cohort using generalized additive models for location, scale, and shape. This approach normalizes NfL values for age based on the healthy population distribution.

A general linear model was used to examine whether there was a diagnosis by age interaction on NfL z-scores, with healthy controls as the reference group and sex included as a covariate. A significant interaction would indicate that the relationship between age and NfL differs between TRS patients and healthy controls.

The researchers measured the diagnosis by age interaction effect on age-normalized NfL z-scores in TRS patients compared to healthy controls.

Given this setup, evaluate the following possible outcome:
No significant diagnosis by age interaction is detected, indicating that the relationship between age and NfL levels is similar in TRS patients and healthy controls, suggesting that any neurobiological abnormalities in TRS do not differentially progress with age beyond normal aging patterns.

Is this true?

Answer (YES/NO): NO